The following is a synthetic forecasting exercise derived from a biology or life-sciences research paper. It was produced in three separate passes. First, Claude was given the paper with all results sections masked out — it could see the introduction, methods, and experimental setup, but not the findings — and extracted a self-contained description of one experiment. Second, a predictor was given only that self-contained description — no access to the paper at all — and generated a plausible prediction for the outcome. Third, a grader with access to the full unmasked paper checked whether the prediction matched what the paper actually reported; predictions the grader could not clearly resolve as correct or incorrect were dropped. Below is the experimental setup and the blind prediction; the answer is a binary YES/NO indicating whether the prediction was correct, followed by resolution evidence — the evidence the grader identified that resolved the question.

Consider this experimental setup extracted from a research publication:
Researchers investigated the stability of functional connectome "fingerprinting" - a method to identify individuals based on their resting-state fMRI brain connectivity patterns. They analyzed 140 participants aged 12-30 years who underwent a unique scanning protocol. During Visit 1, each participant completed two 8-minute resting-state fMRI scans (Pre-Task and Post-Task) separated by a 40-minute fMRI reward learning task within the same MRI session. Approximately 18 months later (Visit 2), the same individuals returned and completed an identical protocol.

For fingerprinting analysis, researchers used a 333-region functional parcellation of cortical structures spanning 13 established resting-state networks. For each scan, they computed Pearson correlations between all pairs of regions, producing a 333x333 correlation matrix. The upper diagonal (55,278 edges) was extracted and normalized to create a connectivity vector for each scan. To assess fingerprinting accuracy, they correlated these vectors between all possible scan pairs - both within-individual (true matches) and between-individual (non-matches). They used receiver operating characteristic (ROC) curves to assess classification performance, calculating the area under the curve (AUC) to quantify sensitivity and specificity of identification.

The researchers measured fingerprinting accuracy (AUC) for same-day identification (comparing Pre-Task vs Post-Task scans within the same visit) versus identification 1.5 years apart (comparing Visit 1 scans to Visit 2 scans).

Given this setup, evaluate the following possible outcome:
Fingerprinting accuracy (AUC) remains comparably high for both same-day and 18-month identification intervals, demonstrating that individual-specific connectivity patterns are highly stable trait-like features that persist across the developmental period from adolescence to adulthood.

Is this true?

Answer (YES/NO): NO